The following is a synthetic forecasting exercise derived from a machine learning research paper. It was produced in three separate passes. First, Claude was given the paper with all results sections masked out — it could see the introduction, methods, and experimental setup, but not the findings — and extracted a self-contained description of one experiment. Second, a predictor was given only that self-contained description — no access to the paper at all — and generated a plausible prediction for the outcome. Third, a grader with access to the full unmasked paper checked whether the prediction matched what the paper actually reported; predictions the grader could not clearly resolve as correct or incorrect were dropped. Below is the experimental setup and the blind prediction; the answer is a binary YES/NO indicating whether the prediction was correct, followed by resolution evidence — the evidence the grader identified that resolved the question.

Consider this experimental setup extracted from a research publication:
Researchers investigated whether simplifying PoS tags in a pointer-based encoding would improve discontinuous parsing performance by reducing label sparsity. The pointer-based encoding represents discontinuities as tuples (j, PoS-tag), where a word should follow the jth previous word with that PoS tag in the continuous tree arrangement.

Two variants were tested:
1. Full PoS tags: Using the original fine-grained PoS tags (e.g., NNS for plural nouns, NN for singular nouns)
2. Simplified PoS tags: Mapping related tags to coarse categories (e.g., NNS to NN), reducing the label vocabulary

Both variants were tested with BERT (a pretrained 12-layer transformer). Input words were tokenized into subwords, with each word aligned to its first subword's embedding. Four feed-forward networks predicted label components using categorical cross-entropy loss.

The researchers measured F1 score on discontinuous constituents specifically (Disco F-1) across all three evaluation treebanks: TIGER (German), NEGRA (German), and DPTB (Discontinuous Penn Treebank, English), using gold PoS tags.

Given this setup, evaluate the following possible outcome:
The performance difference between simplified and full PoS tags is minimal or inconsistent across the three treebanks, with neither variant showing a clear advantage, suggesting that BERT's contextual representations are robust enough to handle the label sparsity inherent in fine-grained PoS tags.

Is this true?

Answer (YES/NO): YES